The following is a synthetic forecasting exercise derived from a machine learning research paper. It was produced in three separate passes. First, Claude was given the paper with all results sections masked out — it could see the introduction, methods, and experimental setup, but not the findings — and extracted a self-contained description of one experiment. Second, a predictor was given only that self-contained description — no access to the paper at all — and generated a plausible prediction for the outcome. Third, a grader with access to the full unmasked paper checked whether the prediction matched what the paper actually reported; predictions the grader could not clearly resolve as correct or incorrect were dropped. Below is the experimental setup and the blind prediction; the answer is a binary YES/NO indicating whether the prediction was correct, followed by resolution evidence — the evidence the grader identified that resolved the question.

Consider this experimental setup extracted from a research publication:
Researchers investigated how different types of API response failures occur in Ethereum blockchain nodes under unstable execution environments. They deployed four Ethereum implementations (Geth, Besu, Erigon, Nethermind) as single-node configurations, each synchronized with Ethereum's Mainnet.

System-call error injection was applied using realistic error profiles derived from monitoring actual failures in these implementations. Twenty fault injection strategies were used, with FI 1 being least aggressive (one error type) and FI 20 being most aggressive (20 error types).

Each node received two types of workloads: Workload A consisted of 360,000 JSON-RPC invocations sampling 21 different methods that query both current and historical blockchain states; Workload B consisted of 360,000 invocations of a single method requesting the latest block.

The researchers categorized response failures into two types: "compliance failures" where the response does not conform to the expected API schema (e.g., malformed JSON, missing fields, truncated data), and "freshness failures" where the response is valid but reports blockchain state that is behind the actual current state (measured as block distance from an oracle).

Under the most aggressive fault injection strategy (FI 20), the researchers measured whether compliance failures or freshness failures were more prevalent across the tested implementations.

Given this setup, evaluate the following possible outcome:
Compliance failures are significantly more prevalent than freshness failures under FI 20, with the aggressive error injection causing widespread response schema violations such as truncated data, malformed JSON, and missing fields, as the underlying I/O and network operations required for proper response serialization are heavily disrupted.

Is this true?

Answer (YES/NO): NO